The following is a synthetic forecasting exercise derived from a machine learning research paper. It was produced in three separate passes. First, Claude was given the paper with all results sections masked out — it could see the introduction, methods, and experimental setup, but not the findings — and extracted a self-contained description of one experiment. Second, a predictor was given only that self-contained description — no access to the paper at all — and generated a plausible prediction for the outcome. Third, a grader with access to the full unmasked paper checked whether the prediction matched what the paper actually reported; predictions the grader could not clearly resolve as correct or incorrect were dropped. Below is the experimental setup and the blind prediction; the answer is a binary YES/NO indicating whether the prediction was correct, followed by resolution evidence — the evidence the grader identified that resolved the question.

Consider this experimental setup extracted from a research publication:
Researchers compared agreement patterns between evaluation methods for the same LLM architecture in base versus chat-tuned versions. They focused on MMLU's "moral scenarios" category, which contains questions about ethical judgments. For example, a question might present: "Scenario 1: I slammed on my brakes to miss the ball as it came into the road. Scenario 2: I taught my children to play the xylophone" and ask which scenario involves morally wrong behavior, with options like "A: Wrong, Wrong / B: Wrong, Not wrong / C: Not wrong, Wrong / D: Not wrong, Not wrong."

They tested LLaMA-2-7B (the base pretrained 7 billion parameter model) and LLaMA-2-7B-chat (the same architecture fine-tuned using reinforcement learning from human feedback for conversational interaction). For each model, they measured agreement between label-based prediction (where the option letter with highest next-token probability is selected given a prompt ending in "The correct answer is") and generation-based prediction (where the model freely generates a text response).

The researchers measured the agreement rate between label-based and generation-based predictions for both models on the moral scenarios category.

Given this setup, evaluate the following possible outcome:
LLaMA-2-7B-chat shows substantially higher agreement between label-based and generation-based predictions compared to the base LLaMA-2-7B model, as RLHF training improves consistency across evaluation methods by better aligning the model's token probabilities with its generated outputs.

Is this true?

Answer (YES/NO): YES